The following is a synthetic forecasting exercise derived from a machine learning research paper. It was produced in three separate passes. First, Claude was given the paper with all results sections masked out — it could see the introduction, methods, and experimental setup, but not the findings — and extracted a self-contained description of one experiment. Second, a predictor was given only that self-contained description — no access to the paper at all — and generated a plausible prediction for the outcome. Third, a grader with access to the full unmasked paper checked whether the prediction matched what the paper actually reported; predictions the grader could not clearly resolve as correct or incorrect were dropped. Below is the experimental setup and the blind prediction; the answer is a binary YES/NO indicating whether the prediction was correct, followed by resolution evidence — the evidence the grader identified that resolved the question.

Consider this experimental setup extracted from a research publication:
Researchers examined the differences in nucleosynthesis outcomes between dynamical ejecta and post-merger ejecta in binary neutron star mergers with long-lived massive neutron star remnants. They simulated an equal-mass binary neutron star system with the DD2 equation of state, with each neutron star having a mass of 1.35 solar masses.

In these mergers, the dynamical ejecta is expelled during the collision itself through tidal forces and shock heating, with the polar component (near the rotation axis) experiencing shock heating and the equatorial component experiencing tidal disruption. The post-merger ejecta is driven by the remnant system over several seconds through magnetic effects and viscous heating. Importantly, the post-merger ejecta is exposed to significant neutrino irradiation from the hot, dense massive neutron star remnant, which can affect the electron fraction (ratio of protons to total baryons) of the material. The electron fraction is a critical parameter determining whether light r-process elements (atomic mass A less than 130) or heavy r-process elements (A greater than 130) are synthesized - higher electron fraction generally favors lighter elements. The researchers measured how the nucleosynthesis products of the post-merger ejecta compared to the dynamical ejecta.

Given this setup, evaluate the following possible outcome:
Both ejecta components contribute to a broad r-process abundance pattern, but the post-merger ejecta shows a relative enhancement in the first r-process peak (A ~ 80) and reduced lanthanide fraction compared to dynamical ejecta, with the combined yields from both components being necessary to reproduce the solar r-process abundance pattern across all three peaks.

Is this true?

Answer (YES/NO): NO